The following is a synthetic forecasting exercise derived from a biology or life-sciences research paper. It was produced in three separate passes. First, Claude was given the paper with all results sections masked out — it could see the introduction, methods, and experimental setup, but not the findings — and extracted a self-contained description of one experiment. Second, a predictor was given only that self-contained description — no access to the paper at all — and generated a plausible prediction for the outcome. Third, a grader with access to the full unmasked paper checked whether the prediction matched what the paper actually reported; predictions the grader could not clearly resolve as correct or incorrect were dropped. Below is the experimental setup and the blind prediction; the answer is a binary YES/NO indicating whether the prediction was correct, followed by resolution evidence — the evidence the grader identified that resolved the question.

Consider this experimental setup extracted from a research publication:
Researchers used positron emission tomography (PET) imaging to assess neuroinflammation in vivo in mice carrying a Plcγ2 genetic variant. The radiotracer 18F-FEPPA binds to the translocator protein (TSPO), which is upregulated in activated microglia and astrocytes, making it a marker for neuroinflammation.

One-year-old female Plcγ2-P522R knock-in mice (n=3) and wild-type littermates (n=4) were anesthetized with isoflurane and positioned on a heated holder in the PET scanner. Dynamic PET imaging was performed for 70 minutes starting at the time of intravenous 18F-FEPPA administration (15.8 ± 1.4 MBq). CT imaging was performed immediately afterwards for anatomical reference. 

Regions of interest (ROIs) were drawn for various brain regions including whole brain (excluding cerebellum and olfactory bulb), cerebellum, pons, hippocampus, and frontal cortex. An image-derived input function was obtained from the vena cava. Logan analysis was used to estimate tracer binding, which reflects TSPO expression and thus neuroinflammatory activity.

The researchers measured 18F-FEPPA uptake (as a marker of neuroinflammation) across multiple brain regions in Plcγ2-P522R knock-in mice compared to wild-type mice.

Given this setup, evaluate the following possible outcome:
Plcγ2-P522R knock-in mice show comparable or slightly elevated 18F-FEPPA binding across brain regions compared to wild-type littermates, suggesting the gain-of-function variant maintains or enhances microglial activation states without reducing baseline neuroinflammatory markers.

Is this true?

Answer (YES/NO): NO